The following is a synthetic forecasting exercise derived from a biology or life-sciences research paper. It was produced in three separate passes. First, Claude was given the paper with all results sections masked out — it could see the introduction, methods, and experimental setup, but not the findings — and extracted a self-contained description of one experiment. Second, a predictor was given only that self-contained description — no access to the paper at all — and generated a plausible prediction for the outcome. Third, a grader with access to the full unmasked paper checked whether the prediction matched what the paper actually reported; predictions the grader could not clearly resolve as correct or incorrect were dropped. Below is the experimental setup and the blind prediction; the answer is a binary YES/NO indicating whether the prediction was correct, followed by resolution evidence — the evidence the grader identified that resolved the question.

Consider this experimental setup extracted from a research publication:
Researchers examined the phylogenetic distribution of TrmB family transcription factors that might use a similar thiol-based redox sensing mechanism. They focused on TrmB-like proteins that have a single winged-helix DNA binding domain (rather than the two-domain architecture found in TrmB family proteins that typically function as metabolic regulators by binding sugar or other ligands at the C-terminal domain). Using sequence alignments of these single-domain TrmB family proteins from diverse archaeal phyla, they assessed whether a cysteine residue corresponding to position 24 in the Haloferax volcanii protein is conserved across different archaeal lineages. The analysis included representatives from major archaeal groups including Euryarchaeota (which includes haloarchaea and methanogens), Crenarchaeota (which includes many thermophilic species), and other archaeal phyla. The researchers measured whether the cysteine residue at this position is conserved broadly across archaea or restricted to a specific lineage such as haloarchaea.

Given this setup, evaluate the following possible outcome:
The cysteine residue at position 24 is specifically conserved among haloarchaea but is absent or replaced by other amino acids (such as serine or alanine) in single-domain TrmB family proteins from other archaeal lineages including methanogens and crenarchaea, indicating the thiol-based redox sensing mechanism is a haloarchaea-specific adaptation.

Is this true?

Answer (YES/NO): NO